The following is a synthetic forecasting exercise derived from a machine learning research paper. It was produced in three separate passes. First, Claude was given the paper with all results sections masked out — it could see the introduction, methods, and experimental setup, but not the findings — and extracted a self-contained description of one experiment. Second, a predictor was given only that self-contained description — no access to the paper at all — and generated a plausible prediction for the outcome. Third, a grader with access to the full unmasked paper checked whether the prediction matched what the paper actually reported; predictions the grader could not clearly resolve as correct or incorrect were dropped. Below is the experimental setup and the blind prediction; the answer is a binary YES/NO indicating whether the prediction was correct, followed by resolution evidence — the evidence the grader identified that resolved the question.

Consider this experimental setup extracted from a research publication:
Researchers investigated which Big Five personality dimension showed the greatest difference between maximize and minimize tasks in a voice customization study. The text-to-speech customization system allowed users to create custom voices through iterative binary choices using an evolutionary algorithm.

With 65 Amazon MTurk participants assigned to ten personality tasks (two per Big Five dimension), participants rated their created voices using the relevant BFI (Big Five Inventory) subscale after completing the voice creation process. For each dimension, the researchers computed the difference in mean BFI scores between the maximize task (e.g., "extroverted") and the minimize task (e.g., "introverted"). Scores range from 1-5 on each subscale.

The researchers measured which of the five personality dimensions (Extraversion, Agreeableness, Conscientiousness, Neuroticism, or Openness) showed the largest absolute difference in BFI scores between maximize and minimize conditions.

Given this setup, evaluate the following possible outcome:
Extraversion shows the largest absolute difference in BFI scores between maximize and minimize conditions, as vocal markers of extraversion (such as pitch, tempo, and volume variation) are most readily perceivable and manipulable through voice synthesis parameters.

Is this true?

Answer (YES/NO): YES